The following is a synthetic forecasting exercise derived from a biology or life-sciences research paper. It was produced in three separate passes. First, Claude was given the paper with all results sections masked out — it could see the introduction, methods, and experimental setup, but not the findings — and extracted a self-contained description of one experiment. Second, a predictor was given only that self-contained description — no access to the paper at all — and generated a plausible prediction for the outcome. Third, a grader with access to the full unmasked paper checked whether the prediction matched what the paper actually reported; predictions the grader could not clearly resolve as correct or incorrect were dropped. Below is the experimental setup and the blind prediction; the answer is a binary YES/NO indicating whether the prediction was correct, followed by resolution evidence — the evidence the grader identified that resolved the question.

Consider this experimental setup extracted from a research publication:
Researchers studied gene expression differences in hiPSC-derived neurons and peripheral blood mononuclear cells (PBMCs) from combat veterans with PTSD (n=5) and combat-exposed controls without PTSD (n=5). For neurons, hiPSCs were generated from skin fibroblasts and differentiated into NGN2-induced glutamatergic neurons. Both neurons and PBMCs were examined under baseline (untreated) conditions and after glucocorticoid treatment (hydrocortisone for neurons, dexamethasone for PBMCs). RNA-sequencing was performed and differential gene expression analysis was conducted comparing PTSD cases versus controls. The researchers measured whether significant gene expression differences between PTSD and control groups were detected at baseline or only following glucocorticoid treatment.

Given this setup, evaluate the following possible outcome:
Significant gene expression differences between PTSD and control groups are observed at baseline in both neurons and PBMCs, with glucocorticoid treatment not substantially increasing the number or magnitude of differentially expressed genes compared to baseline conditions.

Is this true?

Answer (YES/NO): NO